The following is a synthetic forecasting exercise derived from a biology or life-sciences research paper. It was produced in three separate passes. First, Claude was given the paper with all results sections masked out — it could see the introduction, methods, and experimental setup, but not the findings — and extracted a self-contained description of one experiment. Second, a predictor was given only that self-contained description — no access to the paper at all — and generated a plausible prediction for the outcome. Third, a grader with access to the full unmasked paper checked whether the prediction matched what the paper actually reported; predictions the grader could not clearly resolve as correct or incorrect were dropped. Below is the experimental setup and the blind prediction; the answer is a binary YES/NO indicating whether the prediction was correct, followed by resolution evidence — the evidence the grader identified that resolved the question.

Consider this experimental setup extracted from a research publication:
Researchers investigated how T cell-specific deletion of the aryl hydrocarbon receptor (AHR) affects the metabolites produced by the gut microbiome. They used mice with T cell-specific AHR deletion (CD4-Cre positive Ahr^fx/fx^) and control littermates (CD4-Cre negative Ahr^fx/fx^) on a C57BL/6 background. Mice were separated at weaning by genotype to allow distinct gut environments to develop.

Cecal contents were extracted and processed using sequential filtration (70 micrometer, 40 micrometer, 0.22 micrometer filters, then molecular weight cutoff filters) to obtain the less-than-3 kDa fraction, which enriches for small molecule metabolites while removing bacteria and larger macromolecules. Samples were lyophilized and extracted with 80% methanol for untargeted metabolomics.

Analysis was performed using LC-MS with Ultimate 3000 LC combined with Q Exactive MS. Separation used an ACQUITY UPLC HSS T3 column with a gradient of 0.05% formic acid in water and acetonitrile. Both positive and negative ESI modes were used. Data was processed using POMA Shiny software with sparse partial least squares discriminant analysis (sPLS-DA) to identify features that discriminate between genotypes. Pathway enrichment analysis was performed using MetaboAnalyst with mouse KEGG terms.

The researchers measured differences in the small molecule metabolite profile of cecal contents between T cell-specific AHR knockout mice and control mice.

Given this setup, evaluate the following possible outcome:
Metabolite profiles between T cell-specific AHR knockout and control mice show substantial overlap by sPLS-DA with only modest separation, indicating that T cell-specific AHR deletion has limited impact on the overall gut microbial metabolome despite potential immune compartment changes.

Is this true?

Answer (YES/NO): NO